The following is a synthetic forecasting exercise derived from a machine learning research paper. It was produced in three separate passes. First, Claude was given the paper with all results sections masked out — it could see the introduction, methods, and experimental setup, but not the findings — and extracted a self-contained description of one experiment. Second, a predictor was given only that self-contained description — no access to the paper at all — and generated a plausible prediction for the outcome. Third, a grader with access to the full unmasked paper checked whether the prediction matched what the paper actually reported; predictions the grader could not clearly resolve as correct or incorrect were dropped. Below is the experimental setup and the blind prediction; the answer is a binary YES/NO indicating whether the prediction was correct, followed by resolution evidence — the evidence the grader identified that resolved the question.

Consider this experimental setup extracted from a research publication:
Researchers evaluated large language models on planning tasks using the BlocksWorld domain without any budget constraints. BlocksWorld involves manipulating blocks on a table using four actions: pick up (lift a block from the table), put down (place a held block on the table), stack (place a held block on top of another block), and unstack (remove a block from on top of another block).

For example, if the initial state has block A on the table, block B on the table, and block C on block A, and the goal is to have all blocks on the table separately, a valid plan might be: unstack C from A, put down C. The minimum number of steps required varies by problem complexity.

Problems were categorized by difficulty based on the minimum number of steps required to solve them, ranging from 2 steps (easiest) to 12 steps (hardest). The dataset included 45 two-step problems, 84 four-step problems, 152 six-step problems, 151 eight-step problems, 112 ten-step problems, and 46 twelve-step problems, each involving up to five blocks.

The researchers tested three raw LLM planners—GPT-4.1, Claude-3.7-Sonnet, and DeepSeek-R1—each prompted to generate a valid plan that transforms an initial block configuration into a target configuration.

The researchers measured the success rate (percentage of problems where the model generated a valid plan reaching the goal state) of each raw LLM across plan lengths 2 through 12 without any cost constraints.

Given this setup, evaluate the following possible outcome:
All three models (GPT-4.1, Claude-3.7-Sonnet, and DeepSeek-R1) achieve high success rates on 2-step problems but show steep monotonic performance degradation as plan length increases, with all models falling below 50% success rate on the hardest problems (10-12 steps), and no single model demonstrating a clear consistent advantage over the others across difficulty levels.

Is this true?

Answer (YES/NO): NO